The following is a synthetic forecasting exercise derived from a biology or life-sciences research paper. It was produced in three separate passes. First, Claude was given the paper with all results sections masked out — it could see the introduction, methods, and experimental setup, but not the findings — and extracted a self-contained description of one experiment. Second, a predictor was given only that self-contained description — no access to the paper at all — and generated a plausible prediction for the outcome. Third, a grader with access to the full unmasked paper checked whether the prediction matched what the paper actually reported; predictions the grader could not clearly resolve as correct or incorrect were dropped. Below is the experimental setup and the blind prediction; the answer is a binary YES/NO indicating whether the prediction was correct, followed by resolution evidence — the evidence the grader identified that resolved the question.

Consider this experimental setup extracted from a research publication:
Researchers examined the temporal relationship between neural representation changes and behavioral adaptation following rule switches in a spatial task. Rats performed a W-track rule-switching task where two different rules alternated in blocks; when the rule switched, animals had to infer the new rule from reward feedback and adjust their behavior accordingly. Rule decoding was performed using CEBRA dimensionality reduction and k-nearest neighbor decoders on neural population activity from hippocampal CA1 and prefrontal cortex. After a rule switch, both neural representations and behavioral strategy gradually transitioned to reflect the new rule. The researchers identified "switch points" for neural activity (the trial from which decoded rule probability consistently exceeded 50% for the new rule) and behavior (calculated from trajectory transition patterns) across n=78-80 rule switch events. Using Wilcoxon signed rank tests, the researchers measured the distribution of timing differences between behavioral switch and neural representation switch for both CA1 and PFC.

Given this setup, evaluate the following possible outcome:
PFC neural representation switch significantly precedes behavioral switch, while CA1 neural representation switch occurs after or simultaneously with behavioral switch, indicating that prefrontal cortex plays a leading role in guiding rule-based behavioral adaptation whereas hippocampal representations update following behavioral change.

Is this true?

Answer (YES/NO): NO